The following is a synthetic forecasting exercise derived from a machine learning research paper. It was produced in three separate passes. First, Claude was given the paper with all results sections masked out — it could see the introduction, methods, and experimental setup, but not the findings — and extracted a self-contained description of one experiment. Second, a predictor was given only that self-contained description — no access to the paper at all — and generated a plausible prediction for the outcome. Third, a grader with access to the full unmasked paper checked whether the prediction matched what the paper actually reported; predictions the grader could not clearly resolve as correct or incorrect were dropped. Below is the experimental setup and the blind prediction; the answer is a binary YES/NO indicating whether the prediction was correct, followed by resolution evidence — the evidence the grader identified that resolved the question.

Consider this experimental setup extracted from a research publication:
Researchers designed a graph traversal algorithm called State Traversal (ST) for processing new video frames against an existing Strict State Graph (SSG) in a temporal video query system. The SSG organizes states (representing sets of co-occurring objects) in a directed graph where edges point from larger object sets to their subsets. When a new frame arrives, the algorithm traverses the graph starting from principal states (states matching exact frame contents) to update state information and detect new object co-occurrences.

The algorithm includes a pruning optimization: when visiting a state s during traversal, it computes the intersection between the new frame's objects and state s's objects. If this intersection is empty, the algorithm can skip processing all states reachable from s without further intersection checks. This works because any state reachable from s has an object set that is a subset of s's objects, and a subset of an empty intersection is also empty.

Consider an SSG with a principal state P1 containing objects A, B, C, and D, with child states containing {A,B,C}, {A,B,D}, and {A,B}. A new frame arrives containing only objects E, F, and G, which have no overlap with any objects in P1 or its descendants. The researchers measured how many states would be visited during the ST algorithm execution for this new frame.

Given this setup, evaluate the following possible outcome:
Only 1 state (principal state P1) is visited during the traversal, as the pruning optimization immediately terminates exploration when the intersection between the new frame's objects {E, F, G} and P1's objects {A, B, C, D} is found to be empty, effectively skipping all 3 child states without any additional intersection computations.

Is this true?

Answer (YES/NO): YES